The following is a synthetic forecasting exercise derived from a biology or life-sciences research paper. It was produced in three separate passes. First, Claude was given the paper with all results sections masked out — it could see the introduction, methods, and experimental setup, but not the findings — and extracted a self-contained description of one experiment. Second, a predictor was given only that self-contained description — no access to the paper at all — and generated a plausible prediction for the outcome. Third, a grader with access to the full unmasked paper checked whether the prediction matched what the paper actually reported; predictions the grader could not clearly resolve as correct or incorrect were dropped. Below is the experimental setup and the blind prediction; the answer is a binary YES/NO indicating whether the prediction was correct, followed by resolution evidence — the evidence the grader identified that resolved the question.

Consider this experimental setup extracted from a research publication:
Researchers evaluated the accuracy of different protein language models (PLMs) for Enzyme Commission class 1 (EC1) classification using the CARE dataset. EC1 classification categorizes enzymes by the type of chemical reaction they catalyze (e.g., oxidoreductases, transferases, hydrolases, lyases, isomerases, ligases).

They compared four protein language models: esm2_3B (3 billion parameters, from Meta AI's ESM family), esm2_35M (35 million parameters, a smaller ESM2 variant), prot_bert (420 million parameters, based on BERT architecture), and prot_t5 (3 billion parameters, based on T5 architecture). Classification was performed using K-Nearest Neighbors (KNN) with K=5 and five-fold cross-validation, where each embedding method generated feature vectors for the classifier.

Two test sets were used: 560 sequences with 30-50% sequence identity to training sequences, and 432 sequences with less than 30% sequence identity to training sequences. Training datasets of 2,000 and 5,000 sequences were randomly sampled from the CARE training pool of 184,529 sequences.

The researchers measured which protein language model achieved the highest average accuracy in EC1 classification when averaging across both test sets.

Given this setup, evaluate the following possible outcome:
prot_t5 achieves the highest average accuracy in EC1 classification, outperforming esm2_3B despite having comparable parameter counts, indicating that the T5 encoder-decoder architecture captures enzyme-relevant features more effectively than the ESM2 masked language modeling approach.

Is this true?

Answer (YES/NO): YES